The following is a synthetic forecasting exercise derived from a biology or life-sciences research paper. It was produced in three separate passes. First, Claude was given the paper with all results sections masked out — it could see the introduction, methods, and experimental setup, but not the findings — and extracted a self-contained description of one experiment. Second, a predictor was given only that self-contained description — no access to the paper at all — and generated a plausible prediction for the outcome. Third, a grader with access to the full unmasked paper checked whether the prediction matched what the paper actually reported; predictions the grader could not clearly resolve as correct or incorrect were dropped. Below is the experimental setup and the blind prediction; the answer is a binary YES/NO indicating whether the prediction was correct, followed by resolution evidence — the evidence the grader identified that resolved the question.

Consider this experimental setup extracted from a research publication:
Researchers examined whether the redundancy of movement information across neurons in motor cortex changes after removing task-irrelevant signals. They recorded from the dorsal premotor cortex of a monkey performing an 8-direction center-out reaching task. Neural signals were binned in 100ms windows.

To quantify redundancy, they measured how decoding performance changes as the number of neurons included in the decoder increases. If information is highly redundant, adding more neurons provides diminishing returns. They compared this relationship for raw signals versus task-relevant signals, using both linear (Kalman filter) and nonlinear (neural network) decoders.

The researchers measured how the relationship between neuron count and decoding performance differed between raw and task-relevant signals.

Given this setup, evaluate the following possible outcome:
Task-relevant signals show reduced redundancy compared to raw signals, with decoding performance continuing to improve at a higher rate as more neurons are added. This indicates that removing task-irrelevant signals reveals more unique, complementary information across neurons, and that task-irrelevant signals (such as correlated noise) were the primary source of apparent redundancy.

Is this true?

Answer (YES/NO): NO